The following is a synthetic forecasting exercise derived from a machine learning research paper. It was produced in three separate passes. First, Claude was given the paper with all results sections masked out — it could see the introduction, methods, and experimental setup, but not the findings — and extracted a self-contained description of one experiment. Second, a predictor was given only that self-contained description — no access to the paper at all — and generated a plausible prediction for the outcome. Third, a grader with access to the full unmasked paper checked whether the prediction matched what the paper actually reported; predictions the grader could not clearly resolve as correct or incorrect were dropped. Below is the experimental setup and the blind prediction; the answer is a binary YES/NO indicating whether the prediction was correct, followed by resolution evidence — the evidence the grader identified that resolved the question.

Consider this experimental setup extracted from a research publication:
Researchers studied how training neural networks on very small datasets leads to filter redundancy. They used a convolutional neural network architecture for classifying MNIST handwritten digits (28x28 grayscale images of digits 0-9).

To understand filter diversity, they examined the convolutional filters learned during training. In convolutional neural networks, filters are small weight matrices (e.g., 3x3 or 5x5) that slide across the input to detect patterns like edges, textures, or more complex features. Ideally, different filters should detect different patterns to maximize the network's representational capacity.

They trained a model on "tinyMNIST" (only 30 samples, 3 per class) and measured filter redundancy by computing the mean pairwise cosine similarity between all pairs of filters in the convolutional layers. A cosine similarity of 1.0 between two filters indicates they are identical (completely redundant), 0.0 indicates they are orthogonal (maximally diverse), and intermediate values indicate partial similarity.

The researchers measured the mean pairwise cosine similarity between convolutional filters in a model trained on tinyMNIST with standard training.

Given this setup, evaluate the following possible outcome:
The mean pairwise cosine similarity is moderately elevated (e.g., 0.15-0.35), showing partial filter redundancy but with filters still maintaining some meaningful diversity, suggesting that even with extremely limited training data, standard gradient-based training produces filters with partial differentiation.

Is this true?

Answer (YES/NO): NO